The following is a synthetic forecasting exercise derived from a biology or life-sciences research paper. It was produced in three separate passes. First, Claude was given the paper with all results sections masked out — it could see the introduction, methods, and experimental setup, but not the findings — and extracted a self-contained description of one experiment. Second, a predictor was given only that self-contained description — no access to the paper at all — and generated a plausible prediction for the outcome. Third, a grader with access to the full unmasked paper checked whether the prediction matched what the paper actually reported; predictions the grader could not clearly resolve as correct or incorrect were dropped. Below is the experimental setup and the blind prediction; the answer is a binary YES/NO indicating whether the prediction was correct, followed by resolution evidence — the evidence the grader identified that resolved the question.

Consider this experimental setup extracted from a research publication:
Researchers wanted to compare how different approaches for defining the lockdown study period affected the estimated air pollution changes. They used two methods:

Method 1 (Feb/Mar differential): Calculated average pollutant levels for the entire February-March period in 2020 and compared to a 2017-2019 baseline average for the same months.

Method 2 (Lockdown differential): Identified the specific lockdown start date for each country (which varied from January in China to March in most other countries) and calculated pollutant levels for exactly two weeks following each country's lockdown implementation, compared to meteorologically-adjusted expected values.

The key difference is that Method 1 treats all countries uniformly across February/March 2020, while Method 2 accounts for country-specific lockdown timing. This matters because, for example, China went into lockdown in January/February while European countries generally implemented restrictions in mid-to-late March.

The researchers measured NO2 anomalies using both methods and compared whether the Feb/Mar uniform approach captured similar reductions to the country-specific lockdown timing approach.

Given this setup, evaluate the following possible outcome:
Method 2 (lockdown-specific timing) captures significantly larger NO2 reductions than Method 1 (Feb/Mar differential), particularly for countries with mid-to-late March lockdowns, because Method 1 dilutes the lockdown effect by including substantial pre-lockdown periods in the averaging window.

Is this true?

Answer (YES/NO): NO